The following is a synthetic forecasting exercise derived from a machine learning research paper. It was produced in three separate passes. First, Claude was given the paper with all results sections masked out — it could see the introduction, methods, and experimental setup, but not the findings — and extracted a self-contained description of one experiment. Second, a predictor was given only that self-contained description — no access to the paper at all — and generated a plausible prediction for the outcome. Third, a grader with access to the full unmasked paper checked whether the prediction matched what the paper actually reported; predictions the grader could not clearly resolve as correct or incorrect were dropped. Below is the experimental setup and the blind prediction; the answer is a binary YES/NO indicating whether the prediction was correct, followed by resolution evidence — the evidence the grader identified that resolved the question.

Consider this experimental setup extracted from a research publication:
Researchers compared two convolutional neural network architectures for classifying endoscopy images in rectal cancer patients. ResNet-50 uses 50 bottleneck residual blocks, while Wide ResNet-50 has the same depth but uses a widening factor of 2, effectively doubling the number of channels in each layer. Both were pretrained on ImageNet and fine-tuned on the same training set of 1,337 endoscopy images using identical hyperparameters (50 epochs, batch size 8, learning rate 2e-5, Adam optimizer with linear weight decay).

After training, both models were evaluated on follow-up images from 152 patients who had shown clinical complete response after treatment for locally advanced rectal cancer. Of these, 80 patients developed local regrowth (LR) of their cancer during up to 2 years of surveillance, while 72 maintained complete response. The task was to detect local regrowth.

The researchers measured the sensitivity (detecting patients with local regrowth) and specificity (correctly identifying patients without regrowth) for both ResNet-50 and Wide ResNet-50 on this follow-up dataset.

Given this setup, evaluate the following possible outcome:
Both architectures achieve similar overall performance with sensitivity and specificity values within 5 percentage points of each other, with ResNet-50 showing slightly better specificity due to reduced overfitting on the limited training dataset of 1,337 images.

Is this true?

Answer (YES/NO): NO